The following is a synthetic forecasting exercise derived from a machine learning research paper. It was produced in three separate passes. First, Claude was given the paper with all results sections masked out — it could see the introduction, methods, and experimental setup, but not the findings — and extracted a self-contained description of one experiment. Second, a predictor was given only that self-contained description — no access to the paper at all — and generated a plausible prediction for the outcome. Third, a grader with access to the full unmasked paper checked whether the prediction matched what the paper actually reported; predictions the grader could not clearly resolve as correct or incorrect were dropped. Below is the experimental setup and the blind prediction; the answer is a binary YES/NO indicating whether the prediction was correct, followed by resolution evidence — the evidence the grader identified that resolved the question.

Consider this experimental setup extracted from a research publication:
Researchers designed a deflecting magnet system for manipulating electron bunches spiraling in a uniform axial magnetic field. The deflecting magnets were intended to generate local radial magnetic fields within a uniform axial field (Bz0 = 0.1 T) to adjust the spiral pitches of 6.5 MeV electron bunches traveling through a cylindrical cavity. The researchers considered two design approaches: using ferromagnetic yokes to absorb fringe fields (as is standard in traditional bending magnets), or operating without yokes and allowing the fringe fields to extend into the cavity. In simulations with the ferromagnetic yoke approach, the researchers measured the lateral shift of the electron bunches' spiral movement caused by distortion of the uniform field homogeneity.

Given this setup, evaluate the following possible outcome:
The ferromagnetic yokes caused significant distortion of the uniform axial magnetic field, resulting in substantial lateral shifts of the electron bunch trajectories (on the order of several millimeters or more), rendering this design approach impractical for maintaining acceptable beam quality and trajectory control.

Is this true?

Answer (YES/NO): YES